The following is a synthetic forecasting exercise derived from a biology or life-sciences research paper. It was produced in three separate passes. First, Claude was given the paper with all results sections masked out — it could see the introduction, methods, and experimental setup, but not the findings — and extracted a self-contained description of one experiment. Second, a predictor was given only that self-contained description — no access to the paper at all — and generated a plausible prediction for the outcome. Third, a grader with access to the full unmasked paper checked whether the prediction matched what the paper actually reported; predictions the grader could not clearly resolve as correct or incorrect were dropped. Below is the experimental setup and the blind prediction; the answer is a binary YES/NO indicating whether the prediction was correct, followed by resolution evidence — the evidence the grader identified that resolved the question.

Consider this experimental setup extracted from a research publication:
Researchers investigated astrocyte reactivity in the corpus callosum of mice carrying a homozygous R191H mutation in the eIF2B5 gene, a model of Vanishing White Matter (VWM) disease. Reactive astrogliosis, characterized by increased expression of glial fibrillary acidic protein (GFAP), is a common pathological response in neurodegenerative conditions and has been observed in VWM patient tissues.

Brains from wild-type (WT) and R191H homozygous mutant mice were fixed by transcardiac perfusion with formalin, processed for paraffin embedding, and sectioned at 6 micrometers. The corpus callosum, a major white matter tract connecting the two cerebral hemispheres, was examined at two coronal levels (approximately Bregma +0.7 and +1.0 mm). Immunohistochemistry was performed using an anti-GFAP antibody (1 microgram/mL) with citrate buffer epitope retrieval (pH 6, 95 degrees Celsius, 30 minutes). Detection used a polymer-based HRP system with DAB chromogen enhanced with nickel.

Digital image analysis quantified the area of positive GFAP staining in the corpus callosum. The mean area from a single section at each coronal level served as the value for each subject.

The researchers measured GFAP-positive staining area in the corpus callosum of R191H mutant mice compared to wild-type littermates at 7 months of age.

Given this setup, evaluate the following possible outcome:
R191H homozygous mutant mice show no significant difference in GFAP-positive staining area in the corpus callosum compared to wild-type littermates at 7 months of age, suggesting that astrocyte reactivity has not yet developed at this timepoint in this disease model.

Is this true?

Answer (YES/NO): NO